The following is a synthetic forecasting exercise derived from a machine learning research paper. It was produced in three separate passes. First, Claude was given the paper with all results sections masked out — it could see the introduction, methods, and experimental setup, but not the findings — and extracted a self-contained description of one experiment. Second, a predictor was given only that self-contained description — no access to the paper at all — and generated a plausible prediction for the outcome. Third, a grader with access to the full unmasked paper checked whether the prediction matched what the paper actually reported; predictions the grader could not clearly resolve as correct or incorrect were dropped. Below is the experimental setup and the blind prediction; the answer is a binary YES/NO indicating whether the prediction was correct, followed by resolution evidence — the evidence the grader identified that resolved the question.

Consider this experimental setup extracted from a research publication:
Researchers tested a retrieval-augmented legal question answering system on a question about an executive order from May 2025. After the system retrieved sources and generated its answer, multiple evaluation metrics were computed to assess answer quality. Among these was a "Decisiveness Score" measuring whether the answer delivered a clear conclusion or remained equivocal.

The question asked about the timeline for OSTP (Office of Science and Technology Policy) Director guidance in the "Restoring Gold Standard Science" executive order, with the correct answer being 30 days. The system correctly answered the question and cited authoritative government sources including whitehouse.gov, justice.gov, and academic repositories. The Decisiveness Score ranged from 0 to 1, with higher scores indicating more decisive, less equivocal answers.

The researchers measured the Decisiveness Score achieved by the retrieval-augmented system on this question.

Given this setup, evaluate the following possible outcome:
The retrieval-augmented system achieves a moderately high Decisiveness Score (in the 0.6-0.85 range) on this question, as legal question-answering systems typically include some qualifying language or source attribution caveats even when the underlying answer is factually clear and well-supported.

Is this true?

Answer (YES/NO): NO